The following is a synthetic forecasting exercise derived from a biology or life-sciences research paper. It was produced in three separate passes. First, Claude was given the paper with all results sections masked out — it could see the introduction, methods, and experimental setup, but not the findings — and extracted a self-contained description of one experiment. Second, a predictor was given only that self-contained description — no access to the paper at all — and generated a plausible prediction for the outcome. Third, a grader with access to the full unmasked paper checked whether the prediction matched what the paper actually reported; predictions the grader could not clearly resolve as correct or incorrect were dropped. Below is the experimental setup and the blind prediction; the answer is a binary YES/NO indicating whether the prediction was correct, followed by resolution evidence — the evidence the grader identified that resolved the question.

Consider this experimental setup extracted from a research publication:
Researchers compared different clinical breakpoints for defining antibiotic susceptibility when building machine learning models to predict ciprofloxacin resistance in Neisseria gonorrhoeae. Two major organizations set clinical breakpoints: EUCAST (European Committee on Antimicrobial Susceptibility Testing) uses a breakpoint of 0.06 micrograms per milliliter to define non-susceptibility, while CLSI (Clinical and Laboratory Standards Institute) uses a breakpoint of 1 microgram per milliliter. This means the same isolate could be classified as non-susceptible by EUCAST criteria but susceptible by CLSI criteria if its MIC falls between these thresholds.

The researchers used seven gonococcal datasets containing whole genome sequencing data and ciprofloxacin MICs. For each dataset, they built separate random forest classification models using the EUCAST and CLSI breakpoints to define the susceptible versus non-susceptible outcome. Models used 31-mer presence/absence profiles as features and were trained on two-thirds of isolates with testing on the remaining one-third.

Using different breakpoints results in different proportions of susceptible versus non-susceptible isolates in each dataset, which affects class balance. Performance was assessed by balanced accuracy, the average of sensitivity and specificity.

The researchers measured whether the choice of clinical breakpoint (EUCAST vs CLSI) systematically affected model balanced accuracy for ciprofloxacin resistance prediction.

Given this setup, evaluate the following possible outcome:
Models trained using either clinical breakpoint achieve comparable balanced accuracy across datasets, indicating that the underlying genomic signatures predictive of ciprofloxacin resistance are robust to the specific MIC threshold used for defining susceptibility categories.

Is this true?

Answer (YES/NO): YES